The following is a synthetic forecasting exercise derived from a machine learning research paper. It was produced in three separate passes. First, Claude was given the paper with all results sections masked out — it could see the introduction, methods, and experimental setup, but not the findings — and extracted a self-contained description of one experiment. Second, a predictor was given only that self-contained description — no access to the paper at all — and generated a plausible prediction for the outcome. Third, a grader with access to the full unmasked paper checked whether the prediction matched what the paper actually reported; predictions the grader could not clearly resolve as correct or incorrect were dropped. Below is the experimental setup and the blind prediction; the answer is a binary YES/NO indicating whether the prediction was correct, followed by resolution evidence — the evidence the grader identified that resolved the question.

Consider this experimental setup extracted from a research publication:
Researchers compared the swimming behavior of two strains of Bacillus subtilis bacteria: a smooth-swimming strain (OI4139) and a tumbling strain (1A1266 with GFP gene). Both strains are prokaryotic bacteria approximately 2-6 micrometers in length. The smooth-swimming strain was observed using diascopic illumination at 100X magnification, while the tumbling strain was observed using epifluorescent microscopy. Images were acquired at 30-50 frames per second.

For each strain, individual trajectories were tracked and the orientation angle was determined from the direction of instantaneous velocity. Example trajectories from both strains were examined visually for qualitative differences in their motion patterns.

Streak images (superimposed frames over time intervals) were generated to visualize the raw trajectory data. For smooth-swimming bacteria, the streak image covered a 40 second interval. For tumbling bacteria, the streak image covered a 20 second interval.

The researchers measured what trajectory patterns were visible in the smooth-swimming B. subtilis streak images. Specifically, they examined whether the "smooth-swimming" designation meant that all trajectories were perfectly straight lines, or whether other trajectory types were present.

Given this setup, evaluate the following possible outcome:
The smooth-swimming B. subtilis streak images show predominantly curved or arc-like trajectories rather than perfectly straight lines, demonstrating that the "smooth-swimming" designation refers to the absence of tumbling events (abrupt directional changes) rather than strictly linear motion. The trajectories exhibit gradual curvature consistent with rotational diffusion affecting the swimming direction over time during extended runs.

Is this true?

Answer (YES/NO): NO